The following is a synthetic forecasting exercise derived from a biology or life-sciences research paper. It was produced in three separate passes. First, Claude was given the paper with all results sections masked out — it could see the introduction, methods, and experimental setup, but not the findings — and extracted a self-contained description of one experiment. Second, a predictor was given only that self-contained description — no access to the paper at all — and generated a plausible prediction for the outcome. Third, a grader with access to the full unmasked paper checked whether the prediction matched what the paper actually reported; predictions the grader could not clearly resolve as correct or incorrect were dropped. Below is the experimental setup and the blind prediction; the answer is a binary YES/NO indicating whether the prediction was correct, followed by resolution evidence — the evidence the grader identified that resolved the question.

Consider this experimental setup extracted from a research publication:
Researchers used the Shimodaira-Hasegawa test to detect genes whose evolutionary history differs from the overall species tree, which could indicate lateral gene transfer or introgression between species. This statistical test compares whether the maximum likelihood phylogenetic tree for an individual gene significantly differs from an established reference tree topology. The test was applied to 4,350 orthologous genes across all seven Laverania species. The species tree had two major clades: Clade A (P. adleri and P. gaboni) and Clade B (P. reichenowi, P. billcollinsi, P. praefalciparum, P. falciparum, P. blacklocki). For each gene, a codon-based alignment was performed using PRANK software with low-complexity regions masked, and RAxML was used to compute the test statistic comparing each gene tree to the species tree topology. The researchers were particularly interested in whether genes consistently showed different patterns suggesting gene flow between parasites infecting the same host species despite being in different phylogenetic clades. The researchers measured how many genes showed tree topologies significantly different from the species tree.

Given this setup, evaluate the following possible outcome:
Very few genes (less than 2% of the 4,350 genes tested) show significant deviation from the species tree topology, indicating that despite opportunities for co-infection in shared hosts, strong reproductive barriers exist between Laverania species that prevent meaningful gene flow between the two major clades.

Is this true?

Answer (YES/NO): YES